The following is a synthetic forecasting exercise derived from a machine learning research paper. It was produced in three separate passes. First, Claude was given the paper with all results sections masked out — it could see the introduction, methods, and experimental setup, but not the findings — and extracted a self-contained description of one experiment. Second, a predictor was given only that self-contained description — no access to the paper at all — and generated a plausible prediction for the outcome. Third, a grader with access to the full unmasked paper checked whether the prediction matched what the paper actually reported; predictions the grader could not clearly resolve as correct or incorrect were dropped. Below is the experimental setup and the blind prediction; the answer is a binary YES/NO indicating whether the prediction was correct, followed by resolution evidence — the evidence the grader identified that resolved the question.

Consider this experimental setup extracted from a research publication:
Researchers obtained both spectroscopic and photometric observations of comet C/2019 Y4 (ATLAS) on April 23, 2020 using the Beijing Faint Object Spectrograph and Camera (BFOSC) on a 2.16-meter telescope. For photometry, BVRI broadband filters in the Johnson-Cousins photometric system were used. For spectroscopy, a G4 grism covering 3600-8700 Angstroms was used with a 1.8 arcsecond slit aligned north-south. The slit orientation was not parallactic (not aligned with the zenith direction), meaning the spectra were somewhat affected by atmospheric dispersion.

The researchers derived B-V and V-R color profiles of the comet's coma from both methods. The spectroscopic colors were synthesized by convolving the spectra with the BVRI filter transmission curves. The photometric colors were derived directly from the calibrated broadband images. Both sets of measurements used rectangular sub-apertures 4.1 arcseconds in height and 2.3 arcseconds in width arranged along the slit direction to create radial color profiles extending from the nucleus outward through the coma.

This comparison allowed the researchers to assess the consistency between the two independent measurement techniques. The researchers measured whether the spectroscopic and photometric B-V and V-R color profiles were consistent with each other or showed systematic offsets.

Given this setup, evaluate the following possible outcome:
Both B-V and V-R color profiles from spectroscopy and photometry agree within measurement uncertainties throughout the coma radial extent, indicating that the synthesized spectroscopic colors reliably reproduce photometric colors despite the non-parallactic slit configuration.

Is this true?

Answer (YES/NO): NO